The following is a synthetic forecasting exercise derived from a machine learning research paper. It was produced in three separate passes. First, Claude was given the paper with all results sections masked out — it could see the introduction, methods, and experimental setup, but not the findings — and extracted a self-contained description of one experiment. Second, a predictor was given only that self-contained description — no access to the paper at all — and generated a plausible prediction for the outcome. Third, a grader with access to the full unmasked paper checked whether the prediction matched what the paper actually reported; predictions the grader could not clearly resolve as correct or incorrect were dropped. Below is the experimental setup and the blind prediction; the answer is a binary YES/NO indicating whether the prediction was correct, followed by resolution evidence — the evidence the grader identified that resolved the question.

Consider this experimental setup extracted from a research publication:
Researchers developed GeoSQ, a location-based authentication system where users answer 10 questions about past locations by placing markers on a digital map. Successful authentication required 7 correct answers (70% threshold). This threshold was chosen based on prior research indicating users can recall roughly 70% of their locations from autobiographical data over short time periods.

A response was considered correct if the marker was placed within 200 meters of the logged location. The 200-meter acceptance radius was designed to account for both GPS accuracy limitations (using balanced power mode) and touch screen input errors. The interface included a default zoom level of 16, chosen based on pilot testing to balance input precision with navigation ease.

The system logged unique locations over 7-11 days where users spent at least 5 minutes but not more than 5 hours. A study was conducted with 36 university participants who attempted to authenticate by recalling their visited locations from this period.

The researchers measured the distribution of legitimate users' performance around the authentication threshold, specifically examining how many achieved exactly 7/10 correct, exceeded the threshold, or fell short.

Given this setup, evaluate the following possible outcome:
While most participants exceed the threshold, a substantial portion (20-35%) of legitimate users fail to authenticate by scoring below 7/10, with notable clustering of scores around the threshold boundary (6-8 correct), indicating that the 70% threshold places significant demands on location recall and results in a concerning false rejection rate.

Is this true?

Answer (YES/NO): NO